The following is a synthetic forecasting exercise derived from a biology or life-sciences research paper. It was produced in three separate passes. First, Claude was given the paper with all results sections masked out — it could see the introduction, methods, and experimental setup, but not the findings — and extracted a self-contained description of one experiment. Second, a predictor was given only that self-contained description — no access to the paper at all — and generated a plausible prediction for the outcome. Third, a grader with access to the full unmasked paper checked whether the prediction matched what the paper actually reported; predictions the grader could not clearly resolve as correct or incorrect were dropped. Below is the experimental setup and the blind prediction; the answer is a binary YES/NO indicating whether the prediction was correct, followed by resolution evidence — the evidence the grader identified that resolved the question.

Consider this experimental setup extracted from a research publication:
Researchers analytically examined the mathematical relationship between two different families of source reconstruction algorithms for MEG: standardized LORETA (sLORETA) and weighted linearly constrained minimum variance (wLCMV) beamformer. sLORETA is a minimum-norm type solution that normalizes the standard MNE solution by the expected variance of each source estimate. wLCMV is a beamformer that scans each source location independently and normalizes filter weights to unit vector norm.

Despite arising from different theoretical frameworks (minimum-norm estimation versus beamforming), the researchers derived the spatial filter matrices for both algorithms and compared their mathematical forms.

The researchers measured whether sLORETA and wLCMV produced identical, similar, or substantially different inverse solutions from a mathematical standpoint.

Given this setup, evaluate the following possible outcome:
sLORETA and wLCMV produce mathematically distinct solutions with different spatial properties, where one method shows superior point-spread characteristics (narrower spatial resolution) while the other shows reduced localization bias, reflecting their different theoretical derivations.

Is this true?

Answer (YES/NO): NO